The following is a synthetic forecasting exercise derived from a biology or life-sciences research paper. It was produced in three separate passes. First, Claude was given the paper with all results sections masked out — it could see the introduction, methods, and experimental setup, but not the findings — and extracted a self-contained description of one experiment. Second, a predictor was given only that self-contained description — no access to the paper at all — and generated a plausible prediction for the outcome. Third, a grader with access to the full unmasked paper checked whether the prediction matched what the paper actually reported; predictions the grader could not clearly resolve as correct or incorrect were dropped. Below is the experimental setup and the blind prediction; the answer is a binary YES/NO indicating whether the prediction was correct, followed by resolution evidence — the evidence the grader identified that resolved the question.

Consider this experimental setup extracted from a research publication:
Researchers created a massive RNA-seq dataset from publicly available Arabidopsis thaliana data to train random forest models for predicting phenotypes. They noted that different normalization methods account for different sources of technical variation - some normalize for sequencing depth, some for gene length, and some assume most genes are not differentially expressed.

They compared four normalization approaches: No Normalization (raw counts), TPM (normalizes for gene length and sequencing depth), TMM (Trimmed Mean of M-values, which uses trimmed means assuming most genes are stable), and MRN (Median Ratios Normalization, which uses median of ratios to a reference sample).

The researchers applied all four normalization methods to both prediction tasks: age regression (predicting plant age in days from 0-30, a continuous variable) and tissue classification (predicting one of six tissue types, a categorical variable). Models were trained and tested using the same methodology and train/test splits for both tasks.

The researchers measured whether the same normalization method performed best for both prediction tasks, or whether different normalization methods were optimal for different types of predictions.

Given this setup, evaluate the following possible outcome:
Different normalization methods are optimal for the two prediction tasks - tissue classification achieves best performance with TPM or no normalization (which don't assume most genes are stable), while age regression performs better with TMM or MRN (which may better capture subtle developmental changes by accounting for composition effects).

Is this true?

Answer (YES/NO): NO